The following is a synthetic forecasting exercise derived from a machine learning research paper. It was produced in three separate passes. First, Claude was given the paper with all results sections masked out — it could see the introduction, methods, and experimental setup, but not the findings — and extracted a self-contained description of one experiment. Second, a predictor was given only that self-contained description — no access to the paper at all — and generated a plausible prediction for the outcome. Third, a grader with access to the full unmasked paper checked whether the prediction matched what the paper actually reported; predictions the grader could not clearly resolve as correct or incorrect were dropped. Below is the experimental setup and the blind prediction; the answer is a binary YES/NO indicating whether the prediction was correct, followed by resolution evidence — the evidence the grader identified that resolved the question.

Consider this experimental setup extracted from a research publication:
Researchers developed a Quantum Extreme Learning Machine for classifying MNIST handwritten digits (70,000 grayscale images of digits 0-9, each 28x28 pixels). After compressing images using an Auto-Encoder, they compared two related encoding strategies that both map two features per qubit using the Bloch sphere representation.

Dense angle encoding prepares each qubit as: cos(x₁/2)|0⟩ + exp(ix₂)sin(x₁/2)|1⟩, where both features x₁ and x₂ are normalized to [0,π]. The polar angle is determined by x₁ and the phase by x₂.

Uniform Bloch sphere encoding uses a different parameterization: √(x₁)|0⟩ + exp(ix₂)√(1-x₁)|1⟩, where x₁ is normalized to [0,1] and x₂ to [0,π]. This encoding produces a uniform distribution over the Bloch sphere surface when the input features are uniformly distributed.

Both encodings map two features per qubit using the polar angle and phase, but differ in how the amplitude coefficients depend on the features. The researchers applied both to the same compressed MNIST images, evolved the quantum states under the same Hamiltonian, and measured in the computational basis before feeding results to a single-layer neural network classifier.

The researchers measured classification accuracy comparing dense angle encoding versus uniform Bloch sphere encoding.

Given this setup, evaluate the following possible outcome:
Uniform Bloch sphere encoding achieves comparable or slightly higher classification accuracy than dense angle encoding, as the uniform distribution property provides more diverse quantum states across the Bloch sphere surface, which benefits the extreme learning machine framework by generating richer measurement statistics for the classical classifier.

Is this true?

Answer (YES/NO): YES